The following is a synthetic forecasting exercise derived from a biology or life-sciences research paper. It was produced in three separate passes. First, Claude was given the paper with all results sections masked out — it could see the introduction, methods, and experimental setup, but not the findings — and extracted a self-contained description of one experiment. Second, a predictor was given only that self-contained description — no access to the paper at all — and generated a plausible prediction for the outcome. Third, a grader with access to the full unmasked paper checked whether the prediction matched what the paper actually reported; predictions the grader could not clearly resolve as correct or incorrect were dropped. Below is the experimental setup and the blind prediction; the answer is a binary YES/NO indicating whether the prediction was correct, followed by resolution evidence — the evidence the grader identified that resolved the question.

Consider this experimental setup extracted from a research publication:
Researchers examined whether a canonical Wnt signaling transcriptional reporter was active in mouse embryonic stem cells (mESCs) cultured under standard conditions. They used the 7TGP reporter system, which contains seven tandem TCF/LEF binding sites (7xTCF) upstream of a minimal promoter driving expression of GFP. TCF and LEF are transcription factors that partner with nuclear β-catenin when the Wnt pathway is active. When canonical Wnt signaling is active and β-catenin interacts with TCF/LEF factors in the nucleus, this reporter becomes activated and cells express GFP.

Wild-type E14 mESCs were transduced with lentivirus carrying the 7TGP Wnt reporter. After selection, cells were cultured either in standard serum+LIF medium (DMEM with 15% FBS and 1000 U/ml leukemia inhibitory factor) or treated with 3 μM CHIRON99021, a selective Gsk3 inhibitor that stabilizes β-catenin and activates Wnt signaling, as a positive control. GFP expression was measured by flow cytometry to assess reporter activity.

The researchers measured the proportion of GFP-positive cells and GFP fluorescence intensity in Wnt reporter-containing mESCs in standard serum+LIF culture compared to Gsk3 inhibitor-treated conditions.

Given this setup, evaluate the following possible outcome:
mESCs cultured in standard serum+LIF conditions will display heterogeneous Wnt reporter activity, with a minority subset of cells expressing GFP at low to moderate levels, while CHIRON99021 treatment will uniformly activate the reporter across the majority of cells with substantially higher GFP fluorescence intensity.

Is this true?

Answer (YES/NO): NO